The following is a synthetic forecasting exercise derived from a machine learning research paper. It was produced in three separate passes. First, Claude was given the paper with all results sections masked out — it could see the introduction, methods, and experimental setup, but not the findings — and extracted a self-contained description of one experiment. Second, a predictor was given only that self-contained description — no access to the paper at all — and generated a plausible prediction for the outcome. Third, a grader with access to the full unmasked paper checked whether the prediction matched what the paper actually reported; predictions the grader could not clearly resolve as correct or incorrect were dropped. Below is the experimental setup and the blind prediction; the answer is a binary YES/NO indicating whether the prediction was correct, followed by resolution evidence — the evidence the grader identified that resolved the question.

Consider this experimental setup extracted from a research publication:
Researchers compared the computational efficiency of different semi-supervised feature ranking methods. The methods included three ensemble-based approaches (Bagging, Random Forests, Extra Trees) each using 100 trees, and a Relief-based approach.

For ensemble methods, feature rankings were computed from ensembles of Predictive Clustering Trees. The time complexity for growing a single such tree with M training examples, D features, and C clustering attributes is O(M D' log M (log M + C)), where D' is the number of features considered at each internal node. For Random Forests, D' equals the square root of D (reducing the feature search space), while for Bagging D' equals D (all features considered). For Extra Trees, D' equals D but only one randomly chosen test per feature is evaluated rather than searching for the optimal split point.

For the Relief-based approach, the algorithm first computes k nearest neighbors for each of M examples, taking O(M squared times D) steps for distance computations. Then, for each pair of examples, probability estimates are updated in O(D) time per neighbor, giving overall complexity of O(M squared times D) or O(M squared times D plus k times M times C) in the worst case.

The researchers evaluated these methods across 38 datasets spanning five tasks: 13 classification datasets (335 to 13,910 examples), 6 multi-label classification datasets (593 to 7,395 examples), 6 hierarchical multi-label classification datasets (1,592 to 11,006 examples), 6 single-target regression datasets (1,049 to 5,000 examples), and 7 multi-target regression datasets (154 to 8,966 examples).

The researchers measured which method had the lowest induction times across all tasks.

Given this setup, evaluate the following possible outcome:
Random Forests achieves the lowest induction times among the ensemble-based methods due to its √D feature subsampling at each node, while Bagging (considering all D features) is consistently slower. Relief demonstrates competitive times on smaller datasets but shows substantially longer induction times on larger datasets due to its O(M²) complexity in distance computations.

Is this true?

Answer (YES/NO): NO